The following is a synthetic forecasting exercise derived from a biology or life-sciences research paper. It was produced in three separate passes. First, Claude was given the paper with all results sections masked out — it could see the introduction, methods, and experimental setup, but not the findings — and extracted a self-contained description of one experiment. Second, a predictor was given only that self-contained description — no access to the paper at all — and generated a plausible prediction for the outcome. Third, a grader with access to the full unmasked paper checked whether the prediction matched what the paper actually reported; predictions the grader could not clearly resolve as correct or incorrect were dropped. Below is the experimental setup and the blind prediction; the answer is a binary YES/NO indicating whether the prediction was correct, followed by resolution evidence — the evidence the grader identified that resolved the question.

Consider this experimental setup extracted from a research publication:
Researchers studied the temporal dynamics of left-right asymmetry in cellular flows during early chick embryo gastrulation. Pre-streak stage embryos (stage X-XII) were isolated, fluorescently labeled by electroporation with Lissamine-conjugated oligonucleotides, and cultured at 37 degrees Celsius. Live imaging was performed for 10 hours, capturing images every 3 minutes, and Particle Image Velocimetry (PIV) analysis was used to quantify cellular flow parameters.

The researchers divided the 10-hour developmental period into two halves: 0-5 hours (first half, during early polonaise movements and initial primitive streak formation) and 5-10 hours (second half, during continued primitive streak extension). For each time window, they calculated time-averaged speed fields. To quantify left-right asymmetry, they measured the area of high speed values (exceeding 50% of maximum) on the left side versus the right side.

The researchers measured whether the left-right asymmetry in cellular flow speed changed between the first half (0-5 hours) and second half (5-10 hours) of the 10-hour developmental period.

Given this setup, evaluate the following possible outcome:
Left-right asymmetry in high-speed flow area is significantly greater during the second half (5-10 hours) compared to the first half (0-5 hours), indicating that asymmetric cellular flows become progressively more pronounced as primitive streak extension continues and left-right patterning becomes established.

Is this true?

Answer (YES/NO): YES